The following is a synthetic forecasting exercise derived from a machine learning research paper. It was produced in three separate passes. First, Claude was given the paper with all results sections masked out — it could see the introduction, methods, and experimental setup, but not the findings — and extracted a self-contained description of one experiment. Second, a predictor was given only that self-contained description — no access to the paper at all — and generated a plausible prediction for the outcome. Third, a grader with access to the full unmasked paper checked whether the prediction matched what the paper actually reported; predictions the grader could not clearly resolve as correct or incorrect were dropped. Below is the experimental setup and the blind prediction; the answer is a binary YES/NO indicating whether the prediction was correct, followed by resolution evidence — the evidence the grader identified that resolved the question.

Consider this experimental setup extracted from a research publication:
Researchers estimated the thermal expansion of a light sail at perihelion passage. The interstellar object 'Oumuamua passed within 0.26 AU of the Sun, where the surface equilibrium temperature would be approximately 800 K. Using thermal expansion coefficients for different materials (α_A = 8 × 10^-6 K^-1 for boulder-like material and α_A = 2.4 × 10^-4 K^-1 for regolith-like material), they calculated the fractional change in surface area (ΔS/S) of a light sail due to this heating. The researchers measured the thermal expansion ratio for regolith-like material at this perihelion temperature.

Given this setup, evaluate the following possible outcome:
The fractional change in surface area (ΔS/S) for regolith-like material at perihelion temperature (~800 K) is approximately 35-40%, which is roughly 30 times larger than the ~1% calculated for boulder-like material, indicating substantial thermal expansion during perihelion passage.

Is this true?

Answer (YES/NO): NO